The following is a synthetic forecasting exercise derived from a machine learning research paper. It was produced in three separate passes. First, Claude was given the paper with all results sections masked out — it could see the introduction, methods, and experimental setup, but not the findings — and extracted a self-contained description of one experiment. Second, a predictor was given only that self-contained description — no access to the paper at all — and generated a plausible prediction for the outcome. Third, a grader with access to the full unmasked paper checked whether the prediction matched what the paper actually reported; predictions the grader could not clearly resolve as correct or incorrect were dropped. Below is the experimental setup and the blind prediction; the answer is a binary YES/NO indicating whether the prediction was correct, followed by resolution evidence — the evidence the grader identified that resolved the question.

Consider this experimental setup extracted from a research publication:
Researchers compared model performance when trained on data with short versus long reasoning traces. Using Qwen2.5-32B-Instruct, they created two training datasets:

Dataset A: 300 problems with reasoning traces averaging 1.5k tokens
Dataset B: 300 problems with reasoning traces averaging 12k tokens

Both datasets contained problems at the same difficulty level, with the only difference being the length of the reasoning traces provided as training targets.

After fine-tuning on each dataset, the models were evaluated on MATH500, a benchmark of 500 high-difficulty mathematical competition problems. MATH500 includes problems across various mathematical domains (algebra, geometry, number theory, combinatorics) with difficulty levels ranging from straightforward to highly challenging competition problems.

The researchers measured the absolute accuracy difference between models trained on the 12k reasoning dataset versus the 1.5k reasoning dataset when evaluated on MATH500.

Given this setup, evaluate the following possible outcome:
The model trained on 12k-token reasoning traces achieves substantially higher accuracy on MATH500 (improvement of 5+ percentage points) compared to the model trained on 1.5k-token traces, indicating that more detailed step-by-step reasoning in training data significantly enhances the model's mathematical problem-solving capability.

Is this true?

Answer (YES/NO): YES